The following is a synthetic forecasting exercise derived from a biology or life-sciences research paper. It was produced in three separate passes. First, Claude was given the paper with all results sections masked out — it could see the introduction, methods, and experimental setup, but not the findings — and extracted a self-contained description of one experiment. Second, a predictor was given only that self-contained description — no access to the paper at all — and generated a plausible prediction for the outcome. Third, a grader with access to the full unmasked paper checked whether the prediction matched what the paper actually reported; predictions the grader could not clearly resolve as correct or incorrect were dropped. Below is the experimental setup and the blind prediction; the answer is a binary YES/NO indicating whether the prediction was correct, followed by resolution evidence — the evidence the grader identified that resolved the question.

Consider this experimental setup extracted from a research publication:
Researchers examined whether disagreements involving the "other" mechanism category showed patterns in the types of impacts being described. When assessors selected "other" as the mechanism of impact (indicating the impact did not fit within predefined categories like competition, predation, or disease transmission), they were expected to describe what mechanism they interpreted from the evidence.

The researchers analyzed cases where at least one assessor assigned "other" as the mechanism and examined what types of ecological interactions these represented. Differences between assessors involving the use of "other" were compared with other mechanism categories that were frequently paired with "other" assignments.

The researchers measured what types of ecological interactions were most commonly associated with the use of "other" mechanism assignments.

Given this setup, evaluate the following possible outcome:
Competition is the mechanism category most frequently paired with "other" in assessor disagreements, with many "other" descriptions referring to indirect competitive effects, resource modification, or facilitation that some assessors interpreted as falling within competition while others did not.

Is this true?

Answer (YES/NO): NO